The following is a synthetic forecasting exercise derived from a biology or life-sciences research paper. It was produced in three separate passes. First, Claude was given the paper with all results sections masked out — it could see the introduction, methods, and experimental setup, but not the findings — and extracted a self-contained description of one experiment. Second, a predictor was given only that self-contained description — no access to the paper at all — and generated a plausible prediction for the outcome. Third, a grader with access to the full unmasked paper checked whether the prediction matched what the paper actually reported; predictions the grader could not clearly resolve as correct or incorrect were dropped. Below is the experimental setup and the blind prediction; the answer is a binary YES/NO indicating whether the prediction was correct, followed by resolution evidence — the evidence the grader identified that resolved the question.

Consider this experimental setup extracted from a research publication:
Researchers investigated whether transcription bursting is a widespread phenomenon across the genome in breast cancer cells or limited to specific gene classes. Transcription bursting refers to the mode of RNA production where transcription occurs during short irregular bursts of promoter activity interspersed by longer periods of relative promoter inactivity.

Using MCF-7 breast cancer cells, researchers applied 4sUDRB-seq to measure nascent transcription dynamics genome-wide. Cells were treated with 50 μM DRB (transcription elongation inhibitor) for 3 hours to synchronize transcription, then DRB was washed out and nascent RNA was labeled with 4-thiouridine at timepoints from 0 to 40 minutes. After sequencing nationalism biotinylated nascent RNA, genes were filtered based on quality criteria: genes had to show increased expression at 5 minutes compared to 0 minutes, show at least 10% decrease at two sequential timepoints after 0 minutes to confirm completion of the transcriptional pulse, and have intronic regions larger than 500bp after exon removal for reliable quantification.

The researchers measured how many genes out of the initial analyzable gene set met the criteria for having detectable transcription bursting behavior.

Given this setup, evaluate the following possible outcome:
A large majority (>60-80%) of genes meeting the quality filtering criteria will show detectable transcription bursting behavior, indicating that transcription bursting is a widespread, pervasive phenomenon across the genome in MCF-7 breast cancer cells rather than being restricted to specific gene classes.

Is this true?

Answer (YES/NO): YES